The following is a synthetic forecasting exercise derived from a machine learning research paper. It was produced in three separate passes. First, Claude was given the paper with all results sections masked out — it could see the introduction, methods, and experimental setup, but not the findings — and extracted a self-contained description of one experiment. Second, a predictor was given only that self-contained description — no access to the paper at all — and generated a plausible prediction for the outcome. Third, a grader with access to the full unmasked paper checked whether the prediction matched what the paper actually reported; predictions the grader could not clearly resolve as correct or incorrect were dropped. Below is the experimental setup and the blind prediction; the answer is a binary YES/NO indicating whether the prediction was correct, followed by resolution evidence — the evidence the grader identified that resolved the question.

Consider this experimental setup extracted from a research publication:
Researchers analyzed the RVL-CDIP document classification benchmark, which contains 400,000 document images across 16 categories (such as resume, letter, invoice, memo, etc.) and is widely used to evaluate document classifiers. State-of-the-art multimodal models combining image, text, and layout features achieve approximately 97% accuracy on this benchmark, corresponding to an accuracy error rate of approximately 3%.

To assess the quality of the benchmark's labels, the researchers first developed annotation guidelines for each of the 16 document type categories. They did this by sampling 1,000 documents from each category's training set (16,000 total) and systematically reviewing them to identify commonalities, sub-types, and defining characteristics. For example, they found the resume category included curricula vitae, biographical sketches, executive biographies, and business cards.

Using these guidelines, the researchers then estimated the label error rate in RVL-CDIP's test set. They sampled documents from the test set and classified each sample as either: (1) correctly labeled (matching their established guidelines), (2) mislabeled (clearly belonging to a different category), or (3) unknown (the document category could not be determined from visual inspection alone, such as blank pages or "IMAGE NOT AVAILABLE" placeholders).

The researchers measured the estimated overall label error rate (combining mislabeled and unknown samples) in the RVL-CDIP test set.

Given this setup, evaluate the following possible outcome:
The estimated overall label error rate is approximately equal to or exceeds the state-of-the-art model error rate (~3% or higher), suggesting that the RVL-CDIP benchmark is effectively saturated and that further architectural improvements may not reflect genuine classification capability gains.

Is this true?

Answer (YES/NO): YES